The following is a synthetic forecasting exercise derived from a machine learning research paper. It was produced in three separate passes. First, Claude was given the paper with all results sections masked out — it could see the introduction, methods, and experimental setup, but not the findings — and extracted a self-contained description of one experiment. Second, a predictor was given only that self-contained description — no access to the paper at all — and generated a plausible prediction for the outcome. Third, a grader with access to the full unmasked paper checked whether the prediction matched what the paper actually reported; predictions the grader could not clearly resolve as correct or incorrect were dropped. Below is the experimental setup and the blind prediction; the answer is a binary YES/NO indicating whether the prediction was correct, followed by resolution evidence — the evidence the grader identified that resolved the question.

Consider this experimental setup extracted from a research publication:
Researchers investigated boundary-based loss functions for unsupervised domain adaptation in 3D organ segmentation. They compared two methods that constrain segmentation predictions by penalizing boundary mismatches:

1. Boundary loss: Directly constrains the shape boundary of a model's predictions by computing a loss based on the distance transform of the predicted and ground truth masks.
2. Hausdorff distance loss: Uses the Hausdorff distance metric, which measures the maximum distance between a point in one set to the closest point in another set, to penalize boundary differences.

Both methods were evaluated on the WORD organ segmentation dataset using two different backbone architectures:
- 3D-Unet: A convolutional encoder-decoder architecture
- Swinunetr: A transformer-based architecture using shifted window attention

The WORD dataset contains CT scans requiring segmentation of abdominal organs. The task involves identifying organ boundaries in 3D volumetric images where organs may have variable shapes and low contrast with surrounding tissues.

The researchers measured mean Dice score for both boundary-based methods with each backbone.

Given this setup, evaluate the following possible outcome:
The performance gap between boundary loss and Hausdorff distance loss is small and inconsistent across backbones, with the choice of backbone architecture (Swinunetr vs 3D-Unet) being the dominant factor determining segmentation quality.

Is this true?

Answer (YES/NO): NO